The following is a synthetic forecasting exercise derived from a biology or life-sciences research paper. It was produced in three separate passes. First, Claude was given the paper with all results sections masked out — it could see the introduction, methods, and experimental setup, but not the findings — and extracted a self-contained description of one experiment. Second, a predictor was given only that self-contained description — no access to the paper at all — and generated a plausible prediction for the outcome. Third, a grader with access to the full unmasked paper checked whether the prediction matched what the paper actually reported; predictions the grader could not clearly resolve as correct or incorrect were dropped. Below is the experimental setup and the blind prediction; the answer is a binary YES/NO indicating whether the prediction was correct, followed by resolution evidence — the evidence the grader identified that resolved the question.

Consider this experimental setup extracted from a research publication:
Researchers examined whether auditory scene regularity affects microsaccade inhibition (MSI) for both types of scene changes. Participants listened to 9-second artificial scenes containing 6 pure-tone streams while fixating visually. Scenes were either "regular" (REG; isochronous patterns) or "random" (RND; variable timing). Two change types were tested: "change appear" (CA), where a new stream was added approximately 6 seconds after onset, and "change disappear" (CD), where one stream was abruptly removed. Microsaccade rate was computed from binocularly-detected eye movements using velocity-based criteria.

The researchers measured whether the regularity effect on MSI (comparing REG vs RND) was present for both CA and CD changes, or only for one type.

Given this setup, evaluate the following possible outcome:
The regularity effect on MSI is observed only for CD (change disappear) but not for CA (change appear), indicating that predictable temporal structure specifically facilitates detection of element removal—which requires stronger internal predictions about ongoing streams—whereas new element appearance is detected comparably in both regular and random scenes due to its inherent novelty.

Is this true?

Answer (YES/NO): NO